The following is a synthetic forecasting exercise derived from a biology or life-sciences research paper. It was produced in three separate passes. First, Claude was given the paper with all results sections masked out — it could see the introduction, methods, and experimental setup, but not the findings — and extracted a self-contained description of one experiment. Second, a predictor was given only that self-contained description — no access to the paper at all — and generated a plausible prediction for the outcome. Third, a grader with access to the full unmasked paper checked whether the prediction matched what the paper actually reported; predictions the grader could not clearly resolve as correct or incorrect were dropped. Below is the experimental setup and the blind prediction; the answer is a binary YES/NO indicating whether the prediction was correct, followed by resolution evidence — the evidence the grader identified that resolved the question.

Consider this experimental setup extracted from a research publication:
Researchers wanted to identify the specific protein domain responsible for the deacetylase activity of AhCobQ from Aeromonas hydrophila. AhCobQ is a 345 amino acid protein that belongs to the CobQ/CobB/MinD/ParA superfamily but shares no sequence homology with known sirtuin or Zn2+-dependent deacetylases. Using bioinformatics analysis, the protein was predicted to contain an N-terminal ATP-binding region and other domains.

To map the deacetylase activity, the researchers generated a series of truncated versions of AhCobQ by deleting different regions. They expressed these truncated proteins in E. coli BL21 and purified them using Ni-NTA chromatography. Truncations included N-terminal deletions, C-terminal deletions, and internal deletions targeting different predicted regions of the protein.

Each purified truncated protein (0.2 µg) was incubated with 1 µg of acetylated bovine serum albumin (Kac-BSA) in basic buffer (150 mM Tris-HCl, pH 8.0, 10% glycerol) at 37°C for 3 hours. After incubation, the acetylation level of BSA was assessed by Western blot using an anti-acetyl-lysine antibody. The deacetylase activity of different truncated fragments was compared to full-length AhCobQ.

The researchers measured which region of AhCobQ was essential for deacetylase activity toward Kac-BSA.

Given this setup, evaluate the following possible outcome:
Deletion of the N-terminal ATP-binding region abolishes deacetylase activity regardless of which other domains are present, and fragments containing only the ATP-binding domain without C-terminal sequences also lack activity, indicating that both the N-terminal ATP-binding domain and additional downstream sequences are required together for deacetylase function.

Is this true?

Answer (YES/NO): NO